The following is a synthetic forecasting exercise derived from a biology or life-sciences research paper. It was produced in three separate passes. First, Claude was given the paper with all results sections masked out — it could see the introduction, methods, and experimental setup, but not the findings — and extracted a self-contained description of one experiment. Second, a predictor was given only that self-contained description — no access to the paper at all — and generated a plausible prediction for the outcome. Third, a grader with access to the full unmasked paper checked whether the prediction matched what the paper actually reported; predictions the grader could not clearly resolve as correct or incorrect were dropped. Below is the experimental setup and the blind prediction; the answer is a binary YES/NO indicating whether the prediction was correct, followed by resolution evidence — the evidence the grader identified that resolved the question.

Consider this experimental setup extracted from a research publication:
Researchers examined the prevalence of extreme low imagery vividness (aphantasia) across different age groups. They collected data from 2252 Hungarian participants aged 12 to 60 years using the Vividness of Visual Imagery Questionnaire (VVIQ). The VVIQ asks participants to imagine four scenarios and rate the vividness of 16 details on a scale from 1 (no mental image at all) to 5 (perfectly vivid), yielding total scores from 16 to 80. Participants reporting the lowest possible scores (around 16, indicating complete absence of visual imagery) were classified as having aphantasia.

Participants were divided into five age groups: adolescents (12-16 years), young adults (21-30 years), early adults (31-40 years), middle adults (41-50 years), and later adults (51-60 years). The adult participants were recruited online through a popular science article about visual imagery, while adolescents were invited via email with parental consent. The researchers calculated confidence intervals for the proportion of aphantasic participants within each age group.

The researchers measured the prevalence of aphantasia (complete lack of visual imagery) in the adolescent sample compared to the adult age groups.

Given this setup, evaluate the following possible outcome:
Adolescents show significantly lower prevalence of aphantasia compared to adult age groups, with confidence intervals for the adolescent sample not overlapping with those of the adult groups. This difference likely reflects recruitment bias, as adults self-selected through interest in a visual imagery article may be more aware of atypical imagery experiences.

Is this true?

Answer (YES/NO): NO